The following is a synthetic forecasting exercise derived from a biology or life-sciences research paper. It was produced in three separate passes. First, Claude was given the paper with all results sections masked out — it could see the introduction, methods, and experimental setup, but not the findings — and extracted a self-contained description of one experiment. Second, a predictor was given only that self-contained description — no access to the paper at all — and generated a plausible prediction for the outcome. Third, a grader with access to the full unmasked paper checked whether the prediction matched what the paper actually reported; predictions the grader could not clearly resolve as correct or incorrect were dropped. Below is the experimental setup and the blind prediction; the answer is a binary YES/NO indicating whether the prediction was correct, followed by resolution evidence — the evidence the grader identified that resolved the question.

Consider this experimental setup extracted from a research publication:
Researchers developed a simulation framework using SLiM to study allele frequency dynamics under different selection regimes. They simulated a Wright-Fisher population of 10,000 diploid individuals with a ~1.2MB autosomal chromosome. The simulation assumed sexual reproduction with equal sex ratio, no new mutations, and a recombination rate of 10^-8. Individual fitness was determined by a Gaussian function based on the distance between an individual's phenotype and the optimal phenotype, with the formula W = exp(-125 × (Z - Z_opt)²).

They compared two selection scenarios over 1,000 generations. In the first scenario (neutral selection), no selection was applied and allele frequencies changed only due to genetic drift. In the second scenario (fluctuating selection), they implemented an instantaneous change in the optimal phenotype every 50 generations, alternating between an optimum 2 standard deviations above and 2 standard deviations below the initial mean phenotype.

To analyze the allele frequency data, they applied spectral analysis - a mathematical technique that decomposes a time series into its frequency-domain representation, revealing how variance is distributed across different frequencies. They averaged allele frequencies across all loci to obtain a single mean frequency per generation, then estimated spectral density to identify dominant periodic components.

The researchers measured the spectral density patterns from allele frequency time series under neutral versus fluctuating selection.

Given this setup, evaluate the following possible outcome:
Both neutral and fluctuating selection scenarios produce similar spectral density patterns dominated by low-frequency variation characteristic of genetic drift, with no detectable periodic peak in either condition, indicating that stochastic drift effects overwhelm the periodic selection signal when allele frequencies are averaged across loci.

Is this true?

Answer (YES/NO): NO